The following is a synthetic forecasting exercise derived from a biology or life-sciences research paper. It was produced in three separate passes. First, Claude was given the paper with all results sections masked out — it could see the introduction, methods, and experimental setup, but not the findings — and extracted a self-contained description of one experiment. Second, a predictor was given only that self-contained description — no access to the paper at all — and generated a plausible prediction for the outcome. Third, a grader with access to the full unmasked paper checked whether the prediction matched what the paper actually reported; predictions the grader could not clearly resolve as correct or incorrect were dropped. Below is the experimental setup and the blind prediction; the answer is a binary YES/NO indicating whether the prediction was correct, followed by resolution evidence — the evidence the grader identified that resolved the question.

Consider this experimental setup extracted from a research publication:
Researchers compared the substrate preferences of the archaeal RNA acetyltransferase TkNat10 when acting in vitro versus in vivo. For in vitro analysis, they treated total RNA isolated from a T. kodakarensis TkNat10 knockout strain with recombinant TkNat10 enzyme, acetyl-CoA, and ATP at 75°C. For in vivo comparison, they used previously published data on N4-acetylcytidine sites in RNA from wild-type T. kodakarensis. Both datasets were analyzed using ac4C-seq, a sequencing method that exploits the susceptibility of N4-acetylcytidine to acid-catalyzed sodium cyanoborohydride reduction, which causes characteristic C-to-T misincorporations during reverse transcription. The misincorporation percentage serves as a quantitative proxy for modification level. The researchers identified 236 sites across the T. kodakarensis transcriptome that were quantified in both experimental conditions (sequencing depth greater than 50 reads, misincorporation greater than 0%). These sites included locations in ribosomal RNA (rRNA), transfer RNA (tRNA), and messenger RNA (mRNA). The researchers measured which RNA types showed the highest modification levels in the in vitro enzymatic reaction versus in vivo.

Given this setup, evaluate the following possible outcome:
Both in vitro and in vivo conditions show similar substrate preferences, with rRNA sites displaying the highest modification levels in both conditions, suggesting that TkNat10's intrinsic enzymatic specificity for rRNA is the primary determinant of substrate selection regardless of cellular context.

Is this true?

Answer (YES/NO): NO